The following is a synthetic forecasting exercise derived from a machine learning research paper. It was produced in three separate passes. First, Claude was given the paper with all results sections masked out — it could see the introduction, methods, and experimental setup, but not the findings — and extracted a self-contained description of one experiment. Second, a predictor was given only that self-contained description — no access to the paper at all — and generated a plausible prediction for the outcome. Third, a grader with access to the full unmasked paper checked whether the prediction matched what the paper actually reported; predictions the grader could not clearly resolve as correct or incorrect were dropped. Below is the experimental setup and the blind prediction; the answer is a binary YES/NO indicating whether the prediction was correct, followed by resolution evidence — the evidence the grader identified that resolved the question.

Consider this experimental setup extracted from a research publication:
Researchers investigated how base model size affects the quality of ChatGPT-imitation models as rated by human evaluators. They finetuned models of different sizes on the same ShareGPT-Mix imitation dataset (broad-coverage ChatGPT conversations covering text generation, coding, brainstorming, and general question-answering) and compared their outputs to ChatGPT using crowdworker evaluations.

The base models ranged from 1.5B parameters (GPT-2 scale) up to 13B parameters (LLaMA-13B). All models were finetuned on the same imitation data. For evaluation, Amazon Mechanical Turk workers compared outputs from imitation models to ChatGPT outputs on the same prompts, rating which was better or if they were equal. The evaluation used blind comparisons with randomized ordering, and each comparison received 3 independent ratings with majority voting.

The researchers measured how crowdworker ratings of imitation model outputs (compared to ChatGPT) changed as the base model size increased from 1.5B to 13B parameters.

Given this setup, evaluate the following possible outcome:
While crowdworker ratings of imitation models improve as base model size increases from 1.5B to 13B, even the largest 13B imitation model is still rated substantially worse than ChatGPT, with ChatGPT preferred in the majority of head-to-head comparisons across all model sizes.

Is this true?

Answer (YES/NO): NO